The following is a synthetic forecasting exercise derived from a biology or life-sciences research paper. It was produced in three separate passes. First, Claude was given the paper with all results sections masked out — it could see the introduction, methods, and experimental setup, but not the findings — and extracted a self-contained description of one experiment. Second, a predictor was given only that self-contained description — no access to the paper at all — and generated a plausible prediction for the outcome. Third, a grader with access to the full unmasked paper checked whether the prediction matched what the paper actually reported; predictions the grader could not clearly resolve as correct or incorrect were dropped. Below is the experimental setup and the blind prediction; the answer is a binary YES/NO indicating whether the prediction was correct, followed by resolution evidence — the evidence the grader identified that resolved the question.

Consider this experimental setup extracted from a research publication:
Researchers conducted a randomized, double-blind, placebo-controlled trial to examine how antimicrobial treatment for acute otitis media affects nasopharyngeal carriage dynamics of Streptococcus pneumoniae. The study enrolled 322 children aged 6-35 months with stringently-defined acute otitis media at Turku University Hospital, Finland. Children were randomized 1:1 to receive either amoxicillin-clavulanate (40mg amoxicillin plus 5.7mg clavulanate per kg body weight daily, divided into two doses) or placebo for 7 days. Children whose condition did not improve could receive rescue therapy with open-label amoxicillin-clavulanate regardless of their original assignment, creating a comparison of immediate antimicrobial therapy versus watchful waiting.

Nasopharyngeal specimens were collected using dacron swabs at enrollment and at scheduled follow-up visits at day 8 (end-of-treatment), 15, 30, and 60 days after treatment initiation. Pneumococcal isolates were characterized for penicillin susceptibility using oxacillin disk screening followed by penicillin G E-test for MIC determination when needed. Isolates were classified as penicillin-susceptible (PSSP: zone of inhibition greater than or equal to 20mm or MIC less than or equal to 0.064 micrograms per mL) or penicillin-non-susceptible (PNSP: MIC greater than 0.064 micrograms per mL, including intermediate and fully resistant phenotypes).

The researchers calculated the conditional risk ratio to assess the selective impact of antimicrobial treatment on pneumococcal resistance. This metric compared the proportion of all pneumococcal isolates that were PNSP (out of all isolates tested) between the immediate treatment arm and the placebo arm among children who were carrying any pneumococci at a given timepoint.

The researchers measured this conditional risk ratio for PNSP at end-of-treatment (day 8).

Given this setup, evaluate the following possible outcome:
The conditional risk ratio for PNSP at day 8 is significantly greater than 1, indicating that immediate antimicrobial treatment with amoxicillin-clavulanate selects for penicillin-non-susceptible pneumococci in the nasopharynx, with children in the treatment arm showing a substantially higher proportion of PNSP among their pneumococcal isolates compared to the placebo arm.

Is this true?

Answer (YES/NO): YES